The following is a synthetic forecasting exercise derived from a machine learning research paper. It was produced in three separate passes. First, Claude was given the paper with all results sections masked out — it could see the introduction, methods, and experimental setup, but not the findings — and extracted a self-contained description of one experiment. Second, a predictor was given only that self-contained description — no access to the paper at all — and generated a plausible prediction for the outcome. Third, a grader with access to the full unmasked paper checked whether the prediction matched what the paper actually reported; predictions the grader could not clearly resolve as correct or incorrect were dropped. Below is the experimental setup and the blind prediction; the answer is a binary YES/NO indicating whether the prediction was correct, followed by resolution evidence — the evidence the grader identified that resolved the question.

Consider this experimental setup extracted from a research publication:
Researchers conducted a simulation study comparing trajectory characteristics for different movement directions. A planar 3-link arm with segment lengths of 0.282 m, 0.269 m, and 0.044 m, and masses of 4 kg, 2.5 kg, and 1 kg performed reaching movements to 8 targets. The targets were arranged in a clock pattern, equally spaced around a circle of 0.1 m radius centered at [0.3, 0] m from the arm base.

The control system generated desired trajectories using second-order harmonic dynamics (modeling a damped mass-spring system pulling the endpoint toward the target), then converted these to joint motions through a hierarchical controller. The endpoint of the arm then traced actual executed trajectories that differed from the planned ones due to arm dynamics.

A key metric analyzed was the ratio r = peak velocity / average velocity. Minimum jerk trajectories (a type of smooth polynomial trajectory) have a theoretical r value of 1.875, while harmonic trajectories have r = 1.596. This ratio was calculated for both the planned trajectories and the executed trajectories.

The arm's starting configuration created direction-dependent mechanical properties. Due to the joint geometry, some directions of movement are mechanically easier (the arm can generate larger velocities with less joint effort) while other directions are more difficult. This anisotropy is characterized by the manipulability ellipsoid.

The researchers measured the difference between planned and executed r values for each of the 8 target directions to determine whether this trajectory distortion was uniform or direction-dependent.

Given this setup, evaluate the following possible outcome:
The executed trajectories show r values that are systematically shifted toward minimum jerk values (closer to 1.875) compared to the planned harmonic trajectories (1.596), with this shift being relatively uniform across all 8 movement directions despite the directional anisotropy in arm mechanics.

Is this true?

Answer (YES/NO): NO